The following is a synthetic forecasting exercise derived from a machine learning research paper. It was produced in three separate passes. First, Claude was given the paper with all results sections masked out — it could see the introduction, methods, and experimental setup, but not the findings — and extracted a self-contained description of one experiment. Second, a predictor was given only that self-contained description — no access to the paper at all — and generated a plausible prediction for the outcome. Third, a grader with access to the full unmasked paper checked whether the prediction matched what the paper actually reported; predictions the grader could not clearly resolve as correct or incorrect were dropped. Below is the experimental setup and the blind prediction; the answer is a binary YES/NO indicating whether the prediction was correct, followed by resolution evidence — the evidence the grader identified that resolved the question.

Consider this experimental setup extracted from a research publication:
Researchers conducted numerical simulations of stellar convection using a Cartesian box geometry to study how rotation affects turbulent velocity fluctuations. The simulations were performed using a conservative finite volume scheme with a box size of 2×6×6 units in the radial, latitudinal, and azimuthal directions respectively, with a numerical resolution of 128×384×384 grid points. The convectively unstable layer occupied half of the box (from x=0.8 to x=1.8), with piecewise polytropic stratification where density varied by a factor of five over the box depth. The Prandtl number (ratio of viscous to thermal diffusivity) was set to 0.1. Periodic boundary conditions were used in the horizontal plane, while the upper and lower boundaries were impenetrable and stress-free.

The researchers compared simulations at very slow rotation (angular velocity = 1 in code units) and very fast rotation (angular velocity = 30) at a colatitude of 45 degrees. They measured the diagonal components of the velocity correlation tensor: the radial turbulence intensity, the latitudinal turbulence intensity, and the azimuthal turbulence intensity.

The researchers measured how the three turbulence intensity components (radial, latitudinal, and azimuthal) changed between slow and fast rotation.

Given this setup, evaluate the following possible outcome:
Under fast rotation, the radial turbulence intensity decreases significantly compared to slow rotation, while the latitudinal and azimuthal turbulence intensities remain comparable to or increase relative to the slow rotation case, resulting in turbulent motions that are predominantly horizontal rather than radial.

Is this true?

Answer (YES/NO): YES